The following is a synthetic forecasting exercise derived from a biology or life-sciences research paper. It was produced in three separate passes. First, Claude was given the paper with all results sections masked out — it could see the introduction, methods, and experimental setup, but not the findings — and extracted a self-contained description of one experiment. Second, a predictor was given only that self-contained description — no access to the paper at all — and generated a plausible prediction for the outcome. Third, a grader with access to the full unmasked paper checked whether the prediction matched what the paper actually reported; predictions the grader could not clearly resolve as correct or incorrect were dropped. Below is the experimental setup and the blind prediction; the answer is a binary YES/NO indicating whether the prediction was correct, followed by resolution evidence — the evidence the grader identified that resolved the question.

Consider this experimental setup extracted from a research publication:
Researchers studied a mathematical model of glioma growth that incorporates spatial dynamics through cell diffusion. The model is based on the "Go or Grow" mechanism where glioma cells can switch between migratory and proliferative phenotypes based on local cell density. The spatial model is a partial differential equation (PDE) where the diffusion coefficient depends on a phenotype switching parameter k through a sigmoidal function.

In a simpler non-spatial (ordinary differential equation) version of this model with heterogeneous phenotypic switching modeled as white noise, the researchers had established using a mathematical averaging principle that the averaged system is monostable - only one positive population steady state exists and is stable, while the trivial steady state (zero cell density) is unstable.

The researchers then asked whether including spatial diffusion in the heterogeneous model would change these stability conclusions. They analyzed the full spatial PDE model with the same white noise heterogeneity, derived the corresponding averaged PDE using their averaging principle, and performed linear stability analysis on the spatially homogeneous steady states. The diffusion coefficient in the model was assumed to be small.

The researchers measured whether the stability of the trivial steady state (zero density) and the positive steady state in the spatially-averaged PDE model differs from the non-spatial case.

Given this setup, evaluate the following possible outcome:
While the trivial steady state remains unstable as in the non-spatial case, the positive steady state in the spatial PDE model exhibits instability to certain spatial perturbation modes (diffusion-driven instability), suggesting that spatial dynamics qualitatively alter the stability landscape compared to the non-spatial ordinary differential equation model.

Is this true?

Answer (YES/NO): NO